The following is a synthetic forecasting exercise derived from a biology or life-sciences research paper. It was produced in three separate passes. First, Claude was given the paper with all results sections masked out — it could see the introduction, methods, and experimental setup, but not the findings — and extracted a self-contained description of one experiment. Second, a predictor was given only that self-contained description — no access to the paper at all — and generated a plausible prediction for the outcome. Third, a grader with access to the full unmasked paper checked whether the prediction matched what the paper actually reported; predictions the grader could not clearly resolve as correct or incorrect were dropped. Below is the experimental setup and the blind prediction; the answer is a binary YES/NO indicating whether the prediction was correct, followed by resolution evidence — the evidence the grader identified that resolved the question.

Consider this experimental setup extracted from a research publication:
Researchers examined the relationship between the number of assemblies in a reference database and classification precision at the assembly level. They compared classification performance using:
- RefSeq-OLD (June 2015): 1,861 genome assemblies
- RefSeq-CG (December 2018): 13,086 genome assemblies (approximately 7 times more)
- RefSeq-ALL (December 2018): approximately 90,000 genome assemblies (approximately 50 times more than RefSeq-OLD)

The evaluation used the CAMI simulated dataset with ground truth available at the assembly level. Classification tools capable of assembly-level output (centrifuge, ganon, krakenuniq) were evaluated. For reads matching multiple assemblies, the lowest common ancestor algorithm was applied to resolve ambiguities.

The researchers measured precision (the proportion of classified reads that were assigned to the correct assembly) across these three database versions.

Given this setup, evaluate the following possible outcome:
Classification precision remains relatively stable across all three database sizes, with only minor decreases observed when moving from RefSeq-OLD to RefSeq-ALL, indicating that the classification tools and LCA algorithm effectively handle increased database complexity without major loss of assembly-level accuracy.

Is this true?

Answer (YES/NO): NO